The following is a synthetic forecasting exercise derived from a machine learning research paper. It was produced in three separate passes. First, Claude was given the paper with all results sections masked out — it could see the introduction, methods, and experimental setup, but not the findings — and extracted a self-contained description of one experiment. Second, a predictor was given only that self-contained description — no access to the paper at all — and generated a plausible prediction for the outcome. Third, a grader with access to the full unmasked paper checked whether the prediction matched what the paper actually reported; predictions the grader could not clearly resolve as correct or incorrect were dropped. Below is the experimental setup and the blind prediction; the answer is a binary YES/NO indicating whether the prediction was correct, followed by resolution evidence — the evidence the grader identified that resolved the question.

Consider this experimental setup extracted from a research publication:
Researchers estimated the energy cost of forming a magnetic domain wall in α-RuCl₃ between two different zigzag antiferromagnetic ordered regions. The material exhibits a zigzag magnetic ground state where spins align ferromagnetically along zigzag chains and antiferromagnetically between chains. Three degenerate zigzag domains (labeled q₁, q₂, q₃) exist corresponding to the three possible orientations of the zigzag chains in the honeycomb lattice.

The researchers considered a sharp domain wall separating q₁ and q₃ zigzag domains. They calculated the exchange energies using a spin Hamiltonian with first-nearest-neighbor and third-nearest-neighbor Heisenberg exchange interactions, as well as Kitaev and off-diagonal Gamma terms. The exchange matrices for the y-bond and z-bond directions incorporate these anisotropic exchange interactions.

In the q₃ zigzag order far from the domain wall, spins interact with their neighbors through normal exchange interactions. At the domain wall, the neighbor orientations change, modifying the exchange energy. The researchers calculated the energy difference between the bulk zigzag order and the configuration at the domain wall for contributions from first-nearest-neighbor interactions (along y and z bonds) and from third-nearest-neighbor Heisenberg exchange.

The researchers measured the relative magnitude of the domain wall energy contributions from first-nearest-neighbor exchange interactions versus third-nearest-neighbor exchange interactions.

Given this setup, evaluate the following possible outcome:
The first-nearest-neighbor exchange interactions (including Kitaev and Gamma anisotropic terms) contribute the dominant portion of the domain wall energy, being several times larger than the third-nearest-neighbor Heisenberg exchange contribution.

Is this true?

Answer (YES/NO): YES